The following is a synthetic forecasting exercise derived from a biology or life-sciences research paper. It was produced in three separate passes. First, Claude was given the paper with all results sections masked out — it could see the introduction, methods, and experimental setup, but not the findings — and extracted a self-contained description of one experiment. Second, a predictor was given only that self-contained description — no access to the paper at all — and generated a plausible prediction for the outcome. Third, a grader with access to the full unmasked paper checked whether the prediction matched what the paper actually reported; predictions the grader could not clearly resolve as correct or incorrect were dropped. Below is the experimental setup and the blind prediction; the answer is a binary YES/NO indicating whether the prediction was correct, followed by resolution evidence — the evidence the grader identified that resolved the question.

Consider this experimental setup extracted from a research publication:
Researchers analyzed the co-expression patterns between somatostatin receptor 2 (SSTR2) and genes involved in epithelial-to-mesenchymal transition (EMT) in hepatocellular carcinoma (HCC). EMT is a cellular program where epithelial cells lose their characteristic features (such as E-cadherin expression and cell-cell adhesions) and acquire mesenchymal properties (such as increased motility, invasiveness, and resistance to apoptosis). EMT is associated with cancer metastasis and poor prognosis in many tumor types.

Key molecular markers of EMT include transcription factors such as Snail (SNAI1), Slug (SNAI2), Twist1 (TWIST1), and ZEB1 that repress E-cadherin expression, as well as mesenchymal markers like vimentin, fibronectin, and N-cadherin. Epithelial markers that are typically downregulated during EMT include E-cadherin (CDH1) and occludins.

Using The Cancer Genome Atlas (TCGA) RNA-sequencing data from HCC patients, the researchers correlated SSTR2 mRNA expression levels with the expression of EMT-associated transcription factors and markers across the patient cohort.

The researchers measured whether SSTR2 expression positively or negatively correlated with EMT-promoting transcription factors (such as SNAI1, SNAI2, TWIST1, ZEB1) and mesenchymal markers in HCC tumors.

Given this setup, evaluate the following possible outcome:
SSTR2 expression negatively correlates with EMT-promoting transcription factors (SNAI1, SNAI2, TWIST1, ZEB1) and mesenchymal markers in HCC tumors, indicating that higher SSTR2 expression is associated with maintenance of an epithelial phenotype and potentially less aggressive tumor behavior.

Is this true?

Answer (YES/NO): NO